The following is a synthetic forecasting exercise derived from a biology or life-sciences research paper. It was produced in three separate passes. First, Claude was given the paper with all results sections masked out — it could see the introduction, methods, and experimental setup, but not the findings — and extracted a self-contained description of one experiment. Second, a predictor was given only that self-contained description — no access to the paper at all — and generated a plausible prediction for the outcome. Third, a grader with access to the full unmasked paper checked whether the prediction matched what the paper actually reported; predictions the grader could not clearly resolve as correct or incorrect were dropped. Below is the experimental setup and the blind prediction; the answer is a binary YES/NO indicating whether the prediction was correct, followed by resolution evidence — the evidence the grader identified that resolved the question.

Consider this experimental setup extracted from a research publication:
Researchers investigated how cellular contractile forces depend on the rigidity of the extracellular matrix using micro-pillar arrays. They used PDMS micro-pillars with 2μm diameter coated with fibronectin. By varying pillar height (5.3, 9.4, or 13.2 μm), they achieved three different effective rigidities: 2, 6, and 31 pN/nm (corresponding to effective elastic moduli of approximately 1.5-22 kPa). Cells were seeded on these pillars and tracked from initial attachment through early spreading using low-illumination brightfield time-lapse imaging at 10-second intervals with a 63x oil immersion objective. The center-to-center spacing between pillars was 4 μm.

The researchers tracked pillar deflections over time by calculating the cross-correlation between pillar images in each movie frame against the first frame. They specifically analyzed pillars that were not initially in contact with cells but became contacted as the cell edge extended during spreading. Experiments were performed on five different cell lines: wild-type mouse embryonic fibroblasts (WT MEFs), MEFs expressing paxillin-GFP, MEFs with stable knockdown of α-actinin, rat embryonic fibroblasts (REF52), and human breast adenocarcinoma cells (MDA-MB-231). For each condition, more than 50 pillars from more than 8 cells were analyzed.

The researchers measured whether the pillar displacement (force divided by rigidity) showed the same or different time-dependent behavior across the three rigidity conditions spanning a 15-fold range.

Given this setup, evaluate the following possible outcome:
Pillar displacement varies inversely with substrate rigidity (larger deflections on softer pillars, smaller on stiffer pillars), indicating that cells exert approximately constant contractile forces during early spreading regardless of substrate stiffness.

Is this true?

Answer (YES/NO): NO